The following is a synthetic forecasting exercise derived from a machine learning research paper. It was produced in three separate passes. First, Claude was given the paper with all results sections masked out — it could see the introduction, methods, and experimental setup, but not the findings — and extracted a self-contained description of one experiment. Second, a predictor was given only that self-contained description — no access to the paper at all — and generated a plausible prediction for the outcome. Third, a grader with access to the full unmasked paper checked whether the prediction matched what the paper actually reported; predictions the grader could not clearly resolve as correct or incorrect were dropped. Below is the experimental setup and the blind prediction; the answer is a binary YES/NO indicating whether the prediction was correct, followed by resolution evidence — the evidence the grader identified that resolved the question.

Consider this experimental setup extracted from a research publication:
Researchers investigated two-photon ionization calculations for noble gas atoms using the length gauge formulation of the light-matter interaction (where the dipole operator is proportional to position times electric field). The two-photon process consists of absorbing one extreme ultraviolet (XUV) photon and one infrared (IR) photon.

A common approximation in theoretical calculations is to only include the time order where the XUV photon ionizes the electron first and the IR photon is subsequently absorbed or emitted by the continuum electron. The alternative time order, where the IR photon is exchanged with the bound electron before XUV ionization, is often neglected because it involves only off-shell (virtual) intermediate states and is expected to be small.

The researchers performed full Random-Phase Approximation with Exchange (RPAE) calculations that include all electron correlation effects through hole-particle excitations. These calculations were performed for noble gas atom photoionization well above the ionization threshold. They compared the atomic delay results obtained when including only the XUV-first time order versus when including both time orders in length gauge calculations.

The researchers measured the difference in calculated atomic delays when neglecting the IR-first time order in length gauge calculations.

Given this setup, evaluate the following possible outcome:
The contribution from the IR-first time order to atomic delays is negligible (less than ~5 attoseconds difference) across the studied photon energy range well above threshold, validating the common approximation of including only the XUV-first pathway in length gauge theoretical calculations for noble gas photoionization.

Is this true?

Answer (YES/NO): YES